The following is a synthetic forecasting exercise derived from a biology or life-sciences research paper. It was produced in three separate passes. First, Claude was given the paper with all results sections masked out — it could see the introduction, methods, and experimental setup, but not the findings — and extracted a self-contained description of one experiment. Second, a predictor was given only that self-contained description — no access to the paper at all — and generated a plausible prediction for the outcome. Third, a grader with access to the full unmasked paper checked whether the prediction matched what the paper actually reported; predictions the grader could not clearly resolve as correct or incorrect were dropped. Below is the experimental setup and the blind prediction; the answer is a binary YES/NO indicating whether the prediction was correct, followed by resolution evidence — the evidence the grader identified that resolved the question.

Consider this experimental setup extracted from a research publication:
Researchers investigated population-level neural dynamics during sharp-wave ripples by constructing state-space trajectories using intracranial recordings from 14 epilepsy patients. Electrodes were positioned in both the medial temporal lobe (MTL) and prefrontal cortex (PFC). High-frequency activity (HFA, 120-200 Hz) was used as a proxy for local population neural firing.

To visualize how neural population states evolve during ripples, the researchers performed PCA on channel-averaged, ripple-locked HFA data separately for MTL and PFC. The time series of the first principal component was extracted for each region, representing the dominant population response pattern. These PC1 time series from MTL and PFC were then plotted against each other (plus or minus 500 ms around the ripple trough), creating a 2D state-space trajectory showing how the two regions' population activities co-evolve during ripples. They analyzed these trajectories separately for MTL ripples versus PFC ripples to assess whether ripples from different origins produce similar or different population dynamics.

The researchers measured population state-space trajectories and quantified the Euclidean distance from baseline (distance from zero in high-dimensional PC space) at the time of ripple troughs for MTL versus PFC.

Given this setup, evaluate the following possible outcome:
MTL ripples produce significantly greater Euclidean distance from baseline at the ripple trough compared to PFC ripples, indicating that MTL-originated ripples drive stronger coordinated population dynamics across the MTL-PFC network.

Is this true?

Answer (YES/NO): NO